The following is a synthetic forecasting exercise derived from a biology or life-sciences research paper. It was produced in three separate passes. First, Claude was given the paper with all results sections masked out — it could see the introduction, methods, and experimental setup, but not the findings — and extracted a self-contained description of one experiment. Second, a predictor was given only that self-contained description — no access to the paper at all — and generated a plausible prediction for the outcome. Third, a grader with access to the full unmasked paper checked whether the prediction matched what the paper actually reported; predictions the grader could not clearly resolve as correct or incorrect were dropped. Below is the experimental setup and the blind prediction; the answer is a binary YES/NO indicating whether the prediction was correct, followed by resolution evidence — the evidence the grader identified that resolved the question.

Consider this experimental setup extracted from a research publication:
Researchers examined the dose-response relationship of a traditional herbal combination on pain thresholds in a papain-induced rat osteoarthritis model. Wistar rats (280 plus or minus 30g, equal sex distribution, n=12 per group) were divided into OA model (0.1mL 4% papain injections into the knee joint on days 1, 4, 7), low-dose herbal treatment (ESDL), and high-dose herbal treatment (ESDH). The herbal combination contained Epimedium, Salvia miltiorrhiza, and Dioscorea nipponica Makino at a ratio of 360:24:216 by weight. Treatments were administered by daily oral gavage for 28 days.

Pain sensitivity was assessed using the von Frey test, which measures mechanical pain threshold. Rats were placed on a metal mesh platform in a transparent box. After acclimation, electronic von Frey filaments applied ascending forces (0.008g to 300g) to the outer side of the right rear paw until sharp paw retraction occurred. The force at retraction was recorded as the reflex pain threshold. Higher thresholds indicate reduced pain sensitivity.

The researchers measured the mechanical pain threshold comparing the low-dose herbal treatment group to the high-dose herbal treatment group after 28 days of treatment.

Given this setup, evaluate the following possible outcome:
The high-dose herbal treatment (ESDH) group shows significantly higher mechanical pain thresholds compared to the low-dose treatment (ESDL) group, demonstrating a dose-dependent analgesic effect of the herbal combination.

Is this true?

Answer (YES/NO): NO